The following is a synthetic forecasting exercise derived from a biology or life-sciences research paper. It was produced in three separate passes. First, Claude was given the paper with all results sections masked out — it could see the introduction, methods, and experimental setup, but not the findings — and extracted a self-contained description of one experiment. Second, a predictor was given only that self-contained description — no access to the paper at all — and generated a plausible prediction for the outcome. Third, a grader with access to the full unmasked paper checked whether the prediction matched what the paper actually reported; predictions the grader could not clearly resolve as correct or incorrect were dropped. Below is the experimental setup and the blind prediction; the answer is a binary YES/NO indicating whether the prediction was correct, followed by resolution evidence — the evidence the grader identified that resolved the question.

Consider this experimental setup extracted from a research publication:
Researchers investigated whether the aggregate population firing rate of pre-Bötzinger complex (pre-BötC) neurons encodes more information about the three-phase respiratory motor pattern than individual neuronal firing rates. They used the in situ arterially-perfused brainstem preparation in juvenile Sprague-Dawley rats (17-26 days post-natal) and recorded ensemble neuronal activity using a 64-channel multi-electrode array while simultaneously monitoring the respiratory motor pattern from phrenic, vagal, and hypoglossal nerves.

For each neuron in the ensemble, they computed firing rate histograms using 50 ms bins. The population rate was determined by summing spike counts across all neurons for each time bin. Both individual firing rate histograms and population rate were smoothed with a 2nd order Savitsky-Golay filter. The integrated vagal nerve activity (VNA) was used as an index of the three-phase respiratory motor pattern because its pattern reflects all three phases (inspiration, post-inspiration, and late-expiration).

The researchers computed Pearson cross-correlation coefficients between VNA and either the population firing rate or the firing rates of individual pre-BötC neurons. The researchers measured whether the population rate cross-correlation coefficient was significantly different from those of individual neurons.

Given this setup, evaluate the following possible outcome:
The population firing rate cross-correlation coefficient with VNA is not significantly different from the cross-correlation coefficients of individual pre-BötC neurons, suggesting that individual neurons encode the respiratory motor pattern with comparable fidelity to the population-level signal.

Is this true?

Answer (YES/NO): NO